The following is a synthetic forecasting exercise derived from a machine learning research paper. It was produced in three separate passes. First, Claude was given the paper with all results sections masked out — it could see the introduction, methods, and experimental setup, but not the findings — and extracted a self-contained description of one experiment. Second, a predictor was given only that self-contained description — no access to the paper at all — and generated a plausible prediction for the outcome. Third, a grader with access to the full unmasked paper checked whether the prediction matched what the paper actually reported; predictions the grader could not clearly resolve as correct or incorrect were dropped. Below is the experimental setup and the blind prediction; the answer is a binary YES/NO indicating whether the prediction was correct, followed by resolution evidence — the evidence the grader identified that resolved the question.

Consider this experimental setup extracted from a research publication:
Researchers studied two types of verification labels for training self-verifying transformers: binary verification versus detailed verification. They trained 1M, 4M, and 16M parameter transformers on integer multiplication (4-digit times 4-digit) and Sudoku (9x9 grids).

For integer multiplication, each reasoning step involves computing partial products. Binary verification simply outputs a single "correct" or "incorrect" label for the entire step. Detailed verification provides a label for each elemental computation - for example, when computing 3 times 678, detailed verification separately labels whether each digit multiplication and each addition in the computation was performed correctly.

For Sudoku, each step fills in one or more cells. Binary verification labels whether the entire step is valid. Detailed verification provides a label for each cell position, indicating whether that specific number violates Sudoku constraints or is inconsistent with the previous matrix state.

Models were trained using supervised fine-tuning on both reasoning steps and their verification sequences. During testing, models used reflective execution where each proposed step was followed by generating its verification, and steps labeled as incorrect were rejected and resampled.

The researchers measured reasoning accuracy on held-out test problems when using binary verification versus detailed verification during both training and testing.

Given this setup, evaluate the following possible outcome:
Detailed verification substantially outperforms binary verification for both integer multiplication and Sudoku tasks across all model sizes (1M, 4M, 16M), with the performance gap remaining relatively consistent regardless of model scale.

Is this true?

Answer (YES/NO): NO